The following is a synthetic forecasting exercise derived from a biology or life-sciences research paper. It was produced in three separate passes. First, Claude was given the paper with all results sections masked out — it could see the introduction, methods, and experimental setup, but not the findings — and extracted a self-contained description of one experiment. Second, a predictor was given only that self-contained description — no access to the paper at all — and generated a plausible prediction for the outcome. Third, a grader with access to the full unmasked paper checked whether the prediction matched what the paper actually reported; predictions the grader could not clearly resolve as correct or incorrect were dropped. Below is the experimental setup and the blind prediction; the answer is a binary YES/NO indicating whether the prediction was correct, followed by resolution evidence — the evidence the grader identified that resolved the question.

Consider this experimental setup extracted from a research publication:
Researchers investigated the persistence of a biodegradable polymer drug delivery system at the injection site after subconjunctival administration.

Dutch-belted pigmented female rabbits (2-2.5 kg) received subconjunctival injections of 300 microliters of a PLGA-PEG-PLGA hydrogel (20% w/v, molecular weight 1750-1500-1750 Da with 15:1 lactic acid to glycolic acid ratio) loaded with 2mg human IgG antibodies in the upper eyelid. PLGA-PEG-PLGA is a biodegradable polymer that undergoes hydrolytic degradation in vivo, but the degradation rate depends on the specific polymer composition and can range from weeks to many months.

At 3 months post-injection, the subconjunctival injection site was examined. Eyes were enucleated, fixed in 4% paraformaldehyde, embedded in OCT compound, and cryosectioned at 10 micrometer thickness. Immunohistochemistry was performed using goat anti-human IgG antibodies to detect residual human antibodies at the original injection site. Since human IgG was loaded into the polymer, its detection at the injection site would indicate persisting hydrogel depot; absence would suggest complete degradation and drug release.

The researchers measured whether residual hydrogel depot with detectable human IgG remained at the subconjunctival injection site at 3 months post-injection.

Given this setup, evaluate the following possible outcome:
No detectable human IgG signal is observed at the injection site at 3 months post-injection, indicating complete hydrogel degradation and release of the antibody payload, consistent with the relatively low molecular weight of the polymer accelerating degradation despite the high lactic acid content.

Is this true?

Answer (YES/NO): NO